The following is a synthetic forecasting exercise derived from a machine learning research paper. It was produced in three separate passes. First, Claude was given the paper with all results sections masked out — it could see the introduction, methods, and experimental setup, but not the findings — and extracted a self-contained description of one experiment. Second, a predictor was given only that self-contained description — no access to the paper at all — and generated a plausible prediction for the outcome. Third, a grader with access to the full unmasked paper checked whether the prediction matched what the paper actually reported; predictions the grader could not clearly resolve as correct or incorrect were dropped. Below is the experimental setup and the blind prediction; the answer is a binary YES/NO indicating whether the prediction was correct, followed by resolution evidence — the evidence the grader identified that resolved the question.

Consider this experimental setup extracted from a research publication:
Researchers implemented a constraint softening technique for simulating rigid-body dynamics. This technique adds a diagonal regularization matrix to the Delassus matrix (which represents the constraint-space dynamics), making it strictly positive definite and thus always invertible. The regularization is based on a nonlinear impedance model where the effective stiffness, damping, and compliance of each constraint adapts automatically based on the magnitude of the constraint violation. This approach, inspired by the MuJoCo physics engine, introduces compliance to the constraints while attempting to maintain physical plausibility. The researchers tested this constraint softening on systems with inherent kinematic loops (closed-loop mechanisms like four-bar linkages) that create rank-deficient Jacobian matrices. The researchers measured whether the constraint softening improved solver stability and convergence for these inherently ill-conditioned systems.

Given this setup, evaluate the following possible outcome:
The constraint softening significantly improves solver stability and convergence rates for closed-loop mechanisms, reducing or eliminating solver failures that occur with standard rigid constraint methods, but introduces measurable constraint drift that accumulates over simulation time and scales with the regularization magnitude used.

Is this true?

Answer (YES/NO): NO